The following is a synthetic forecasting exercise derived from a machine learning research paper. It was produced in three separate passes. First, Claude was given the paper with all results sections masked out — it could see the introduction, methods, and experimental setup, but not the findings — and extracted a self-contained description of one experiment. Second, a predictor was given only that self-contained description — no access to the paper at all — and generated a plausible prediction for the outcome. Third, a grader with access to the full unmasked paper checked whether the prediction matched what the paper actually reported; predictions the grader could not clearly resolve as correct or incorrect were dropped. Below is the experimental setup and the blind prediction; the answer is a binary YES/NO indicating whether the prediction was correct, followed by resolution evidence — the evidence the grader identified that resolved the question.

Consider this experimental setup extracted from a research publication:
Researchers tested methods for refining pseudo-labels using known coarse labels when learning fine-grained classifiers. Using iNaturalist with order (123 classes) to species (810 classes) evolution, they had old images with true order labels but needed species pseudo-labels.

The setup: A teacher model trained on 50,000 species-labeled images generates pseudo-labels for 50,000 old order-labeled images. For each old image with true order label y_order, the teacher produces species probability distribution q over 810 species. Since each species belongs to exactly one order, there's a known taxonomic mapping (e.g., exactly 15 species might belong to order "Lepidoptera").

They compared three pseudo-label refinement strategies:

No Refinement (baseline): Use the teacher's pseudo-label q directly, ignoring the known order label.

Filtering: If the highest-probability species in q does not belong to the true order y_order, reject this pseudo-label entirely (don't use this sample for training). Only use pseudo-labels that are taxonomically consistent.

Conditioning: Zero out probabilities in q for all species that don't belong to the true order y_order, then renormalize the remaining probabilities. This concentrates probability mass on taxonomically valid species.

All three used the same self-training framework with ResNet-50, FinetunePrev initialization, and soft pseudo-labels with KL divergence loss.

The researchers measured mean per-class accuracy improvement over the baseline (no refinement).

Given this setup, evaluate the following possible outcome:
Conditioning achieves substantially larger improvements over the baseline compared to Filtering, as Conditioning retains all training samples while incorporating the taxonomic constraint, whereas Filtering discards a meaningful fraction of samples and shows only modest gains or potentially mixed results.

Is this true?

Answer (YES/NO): YES